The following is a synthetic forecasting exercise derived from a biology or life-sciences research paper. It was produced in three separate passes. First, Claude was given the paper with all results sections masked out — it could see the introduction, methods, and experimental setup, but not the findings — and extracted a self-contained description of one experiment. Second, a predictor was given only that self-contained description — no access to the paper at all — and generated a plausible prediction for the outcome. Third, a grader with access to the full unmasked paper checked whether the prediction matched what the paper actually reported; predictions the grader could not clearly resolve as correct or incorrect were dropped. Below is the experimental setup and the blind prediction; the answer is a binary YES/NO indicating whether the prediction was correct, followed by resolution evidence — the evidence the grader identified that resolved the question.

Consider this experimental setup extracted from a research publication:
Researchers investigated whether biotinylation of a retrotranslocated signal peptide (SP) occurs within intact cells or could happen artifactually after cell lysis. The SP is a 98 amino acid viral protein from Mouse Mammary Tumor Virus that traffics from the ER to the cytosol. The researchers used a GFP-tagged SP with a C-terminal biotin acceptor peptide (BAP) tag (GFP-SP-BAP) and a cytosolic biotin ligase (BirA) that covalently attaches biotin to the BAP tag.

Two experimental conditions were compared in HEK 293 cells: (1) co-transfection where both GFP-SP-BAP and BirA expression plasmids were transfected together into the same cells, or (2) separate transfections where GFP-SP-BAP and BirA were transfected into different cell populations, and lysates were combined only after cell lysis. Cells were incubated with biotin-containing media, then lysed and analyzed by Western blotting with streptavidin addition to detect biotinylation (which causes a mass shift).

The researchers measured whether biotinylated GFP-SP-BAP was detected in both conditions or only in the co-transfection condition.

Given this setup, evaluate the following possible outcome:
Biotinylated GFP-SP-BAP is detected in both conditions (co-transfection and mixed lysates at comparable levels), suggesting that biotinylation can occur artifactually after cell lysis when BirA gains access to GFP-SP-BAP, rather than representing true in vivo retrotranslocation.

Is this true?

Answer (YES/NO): NO